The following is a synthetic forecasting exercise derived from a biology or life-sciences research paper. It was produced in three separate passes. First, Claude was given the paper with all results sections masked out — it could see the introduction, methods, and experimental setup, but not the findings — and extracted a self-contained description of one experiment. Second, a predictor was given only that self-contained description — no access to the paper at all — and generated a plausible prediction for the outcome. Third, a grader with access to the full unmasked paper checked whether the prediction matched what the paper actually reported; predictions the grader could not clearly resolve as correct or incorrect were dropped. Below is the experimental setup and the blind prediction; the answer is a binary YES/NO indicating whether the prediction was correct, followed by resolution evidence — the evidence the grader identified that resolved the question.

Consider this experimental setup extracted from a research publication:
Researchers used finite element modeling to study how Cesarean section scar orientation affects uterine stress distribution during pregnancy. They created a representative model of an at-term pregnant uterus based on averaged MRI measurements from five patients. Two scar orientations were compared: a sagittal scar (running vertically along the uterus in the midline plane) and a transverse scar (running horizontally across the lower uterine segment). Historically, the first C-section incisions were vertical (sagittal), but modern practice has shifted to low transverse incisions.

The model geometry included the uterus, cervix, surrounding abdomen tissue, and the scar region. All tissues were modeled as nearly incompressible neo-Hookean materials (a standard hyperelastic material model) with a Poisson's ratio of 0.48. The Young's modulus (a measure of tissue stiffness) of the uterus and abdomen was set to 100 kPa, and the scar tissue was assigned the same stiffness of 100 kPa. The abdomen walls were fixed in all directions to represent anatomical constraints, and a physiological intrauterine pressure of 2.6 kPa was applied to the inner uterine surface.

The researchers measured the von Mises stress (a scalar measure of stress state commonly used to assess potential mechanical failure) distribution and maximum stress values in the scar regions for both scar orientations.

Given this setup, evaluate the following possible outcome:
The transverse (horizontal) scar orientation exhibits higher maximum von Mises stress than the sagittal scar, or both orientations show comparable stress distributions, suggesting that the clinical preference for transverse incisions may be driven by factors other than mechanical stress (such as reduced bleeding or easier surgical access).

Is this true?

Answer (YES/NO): NO